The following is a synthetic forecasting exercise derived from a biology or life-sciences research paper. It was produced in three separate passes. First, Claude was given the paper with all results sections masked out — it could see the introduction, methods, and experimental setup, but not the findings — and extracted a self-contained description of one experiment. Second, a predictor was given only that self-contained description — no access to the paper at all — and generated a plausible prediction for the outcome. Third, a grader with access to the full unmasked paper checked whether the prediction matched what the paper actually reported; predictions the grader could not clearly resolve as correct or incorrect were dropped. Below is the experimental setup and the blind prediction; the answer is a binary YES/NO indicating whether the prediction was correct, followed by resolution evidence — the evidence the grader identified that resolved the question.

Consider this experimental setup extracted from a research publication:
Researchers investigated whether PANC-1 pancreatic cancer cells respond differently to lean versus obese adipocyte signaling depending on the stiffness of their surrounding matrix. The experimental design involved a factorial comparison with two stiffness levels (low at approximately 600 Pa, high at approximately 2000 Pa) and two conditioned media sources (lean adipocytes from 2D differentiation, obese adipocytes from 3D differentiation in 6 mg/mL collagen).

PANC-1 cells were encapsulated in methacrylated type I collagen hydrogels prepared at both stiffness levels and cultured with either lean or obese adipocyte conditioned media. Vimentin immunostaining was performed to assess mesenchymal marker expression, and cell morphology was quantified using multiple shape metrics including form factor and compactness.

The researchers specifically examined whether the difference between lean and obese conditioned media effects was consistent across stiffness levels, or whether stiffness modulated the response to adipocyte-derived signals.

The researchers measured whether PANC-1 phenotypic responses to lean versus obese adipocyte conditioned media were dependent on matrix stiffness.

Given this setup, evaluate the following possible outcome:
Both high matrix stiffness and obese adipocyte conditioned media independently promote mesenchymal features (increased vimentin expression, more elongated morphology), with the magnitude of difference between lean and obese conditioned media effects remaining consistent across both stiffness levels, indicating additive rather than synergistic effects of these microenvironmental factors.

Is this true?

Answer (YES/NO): NO